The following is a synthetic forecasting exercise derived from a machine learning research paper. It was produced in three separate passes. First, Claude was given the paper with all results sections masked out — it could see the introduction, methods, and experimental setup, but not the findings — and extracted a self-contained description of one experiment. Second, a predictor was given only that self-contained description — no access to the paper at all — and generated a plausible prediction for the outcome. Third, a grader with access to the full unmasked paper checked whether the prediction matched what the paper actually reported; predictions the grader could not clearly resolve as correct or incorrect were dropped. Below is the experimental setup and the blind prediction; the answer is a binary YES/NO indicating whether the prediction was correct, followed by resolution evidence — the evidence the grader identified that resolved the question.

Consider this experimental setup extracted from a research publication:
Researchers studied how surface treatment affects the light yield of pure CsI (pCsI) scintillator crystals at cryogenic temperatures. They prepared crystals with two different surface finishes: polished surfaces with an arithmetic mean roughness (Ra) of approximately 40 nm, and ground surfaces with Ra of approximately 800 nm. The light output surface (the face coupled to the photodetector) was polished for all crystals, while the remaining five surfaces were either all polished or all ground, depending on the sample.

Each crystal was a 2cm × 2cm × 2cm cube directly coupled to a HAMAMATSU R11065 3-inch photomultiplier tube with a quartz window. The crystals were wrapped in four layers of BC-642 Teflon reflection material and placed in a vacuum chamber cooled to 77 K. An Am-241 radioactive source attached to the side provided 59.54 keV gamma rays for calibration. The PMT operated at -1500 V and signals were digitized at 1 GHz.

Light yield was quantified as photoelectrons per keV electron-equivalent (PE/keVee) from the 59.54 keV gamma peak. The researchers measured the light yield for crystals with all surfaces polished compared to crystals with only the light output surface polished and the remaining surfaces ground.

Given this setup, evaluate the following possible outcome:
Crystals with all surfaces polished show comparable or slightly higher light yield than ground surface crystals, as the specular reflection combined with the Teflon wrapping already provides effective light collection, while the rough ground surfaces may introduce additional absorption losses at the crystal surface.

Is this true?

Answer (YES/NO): NO